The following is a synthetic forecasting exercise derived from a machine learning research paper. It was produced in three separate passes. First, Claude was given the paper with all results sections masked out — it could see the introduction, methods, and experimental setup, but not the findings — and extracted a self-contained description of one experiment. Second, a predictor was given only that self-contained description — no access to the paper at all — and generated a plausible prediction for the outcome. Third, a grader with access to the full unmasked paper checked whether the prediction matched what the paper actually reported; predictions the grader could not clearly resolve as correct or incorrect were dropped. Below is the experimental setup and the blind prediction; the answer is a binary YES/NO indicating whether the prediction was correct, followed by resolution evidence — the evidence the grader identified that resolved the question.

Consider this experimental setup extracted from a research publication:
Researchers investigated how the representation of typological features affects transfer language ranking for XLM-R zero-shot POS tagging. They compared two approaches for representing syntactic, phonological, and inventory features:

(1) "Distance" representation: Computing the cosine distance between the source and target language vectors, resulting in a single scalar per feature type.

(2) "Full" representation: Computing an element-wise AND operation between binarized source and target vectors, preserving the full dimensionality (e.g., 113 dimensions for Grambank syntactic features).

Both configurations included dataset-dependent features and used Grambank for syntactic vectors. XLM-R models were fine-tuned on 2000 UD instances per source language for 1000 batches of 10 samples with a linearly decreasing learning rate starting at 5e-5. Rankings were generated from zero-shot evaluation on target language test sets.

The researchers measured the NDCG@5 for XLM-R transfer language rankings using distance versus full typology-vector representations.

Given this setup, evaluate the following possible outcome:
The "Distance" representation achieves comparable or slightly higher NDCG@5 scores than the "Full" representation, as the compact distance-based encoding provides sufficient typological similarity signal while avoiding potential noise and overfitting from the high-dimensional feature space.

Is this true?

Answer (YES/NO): YES